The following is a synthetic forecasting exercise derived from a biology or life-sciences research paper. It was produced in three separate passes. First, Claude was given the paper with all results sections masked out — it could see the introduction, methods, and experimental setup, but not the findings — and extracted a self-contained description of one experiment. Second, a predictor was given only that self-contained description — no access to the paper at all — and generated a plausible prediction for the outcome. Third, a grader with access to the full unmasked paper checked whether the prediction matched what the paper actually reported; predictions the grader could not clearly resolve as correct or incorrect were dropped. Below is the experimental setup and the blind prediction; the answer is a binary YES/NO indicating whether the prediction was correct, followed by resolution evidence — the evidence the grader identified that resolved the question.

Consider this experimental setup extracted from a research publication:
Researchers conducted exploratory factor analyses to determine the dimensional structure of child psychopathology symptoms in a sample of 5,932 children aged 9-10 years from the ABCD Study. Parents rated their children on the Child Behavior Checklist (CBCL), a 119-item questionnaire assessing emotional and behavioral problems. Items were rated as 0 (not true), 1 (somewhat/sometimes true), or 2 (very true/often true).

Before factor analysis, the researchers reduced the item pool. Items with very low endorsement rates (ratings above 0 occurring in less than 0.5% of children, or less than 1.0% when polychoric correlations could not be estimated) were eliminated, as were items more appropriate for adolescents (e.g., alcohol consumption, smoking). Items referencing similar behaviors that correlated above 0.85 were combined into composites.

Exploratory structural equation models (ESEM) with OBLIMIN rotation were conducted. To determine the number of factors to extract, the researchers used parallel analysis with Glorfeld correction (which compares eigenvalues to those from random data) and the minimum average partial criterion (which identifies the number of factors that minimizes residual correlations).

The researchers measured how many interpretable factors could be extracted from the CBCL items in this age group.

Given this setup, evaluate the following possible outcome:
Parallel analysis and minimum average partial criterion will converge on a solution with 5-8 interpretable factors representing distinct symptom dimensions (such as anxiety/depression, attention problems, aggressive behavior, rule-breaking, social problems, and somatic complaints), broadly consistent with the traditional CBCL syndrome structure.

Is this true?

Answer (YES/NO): NO